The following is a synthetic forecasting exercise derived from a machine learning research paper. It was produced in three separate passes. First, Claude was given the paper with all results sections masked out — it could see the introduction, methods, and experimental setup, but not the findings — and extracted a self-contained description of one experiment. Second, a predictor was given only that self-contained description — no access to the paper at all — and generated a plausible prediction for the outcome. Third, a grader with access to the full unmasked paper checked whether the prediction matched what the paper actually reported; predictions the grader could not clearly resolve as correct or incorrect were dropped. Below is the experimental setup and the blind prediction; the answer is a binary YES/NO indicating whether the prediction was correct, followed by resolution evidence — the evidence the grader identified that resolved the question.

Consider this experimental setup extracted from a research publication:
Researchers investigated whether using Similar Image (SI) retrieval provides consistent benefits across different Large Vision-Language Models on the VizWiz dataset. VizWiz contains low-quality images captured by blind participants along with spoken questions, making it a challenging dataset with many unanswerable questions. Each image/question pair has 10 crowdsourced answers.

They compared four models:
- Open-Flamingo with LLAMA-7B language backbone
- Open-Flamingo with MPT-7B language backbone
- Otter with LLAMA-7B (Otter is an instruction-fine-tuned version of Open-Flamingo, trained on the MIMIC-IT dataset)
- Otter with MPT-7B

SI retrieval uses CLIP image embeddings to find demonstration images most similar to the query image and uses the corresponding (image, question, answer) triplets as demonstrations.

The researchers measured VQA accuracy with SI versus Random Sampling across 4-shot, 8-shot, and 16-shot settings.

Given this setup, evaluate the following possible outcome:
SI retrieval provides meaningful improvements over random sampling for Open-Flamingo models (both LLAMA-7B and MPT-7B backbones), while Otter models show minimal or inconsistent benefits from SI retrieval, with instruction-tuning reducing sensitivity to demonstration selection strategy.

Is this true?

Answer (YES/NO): NO